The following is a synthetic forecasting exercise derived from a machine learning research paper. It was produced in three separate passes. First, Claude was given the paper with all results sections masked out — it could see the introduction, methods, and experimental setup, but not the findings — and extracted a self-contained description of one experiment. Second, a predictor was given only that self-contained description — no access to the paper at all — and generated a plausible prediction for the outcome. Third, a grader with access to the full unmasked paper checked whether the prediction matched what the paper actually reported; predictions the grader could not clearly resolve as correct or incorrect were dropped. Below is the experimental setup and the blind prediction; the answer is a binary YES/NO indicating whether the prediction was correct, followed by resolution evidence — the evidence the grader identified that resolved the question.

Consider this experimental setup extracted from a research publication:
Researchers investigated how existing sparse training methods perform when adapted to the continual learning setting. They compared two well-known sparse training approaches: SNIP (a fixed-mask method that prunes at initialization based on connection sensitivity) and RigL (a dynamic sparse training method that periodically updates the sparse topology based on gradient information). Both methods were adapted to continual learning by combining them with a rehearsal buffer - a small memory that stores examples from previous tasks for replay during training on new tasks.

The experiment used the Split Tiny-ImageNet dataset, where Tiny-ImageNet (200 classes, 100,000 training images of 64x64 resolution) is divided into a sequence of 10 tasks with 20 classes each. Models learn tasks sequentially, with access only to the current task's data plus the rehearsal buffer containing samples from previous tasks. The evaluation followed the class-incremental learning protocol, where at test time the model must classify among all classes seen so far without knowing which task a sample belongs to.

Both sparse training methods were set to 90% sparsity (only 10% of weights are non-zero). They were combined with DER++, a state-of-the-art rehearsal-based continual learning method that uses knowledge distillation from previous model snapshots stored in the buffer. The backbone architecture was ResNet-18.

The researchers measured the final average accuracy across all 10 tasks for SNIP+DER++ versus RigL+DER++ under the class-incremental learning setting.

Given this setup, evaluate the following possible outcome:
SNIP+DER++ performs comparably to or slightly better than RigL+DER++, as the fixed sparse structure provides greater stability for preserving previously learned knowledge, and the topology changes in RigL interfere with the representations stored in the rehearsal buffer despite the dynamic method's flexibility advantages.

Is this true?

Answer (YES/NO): NO